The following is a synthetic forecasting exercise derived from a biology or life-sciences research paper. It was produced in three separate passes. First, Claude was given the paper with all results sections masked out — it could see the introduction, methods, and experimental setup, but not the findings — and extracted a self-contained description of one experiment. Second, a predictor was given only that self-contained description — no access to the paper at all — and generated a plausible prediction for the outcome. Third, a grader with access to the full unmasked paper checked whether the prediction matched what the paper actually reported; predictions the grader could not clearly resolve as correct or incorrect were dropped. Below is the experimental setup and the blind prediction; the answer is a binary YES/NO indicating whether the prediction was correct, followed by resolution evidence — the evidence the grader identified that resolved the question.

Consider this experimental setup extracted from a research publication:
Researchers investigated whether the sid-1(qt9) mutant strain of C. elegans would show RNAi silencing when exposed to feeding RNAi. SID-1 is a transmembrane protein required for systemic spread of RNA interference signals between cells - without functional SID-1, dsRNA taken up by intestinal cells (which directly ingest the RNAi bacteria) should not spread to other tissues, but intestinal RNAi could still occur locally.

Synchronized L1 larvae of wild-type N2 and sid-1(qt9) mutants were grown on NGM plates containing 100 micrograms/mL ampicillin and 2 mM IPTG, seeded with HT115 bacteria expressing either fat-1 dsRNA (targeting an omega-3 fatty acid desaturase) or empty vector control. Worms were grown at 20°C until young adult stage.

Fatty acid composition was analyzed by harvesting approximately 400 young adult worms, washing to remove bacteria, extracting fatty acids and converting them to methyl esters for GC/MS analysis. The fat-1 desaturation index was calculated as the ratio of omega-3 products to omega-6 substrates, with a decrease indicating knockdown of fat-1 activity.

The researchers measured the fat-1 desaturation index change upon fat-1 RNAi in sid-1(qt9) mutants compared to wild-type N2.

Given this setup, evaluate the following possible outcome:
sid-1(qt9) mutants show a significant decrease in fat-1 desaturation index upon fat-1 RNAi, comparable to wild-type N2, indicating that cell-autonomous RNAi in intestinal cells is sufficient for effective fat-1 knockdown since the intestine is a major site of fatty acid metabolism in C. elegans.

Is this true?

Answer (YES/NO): NO